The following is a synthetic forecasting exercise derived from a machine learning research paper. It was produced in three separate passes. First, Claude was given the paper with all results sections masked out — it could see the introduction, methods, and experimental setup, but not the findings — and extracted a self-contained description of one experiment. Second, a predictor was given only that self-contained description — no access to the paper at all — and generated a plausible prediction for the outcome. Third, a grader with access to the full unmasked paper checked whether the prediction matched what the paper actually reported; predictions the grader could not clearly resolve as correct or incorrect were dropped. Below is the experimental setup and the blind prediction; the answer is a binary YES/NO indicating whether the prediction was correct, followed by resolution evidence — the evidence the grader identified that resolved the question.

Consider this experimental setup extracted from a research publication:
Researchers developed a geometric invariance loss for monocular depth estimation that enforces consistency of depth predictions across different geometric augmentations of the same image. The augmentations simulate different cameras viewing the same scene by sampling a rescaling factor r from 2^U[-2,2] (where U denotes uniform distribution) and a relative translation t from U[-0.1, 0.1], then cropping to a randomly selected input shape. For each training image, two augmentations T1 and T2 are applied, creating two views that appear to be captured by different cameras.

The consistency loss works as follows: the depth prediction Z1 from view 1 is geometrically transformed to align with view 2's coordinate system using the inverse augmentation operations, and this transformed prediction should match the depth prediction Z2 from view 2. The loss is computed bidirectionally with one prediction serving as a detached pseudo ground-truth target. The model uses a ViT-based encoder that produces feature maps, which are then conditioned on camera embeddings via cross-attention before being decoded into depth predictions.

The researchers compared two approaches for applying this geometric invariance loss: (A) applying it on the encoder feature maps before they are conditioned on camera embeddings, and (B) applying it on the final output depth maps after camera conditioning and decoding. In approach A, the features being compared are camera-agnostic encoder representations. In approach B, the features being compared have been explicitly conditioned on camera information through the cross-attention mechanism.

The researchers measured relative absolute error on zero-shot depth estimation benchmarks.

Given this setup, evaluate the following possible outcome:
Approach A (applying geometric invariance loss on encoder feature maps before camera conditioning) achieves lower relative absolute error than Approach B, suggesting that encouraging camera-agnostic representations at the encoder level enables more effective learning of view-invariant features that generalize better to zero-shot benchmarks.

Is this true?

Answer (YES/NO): NO